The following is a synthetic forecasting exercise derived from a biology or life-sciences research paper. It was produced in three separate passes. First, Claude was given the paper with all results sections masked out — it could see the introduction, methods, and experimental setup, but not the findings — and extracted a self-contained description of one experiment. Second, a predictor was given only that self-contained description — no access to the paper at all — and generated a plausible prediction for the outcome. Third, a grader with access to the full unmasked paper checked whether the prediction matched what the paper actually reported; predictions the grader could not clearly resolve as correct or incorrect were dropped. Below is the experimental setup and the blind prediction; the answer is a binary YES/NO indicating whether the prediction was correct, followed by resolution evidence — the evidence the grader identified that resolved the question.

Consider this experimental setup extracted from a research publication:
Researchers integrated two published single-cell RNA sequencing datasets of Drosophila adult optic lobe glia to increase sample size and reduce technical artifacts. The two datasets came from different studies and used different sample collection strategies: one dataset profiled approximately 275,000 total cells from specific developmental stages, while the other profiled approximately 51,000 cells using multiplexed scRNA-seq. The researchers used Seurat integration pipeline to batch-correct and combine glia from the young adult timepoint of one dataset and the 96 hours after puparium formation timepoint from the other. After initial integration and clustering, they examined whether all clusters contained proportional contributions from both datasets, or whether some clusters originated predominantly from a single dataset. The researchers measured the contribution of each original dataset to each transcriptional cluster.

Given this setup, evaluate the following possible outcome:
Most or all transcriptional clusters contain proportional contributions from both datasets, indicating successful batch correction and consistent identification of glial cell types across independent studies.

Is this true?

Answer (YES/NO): NO